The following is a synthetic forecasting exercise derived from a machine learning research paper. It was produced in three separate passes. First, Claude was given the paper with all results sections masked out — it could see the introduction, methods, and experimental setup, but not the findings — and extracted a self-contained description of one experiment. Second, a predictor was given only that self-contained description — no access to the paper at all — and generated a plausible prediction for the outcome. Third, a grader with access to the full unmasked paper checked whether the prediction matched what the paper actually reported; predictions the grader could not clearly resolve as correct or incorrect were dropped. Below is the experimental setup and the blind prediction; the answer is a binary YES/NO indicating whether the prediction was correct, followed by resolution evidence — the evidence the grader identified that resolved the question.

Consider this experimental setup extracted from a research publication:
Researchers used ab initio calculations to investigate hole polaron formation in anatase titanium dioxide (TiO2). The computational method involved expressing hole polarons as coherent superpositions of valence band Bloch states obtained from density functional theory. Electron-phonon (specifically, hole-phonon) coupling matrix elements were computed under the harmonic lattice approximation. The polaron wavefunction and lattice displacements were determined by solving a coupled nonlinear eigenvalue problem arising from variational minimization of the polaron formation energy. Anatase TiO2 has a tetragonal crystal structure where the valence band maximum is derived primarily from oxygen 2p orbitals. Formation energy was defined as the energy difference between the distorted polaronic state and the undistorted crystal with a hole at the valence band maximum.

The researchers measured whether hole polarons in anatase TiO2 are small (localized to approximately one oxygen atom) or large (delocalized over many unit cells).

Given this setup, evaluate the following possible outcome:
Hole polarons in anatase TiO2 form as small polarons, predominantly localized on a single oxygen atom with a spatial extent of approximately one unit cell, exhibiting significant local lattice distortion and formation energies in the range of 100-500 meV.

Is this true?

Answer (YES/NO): YES